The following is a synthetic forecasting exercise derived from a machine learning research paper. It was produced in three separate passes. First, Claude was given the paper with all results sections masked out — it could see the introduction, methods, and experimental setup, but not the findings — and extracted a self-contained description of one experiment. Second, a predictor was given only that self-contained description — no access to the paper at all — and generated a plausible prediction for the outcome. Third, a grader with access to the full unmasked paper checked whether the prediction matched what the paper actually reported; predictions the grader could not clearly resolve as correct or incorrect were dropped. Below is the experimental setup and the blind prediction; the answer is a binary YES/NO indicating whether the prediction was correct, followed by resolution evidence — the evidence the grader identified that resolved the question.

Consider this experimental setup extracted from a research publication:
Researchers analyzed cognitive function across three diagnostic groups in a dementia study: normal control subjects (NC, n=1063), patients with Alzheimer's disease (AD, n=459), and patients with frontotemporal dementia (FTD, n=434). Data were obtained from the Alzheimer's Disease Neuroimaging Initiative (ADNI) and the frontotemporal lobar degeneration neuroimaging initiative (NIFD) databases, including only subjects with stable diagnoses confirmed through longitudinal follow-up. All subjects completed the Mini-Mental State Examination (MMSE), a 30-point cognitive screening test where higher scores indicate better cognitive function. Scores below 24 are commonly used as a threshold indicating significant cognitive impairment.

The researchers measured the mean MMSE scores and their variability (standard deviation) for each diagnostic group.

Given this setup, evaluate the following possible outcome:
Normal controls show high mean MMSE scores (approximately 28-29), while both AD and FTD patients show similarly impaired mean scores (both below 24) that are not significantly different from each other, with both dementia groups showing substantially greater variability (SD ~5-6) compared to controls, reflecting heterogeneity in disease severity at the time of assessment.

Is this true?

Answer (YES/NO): NO